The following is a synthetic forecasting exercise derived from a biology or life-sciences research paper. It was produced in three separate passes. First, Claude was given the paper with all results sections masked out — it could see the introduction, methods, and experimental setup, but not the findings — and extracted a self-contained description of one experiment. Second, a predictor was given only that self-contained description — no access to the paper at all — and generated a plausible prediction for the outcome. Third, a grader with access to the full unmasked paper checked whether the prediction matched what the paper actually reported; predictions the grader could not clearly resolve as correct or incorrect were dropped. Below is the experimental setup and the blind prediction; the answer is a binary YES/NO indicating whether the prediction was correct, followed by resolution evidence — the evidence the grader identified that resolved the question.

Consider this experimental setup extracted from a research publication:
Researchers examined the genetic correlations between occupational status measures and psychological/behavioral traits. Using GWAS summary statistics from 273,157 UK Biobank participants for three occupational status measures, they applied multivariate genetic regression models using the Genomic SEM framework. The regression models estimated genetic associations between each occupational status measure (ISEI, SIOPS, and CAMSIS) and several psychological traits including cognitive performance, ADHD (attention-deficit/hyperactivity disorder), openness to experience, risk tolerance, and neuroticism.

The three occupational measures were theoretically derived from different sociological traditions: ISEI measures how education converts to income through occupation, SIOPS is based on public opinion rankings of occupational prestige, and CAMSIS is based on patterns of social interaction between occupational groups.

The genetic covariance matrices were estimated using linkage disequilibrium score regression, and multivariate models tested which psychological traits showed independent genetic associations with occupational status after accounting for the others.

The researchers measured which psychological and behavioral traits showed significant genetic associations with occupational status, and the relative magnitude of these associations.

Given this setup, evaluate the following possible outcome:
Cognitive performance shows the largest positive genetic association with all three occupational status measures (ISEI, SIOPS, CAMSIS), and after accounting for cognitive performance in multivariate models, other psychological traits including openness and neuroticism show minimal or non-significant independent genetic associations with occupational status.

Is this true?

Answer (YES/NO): NO